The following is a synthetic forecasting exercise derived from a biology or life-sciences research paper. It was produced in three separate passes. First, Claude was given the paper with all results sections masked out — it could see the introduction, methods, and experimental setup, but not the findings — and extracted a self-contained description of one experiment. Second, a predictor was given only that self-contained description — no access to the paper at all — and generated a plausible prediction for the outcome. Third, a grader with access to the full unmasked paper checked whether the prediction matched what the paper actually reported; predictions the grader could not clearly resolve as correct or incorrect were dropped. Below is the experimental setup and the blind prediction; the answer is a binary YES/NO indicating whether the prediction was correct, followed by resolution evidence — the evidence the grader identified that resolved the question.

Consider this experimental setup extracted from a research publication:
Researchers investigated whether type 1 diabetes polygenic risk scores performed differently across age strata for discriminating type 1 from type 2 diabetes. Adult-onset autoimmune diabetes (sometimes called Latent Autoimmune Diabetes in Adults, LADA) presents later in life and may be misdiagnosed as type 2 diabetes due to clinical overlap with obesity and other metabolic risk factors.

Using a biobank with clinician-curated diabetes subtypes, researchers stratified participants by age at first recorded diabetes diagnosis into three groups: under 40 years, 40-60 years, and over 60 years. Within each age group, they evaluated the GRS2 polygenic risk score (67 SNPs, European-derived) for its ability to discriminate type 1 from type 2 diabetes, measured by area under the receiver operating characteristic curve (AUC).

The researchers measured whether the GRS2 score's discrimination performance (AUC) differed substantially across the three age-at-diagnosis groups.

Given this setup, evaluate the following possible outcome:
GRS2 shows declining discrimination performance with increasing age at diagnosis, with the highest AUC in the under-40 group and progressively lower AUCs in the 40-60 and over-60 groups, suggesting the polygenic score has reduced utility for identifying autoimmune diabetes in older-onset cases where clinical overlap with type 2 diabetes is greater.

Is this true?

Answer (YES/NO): YES